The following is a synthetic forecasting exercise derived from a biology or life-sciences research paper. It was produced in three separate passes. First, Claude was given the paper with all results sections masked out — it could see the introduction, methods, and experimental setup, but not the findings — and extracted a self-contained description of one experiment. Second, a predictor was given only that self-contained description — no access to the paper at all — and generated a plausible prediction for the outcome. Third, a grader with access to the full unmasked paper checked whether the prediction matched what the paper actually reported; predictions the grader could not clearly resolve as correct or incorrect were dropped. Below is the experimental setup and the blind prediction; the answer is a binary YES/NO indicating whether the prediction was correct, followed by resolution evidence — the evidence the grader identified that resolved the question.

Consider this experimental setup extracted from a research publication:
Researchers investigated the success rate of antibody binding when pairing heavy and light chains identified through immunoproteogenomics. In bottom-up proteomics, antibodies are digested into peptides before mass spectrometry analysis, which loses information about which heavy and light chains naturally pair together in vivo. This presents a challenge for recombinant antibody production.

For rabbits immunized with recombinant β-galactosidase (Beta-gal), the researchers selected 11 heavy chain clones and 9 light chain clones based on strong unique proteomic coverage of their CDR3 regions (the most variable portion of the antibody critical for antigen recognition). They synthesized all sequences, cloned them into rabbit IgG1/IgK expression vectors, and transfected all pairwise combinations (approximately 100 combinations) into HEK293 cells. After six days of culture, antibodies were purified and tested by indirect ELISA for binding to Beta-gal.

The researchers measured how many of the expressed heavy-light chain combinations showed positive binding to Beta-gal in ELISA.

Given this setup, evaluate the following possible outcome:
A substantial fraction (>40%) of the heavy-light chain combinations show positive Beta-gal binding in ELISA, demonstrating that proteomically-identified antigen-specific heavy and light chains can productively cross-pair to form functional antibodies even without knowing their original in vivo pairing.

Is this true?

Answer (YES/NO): NO